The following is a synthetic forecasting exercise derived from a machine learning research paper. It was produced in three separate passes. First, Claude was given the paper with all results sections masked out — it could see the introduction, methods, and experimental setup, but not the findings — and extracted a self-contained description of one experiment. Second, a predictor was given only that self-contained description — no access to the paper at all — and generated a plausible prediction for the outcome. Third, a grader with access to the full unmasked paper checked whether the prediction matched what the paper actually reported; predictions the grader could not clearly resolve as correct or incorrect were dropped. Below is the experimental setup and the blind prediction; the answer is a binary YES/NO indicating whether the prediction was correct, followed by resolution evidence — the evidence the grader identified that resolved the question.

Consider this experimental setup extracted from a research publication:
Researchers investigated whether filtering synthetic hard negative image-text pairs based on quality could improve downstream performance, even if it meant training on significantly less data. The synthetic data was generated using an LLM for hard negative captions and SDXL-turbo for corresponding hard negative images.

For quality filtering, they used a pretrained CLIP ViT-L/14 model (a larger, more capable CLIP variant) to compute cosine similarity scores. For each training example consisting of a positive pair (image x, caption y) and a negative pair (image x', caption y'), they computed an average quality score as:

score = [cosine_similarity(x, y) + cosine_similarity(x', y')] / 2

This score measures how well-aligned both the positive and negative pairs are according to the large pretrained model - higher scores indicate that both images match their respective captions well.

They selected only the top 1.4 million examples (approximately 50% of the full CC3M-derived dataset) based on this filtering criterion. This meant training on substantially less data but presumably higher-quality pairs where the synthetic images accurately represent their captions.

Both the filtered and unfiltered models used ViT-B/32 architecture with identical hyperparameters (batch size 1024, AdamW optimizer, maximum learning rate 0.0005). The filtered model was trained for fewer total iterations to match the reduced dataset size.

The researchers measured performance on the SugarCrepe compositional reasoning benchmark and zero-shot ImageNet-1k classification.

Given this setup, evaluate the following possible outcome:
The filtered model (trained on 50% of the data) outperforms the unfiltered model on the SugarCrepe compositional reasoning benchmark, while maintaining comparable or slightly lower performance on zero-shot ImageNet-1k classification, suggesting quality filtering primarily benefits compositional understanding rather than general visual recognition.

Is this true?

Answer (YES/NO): NO